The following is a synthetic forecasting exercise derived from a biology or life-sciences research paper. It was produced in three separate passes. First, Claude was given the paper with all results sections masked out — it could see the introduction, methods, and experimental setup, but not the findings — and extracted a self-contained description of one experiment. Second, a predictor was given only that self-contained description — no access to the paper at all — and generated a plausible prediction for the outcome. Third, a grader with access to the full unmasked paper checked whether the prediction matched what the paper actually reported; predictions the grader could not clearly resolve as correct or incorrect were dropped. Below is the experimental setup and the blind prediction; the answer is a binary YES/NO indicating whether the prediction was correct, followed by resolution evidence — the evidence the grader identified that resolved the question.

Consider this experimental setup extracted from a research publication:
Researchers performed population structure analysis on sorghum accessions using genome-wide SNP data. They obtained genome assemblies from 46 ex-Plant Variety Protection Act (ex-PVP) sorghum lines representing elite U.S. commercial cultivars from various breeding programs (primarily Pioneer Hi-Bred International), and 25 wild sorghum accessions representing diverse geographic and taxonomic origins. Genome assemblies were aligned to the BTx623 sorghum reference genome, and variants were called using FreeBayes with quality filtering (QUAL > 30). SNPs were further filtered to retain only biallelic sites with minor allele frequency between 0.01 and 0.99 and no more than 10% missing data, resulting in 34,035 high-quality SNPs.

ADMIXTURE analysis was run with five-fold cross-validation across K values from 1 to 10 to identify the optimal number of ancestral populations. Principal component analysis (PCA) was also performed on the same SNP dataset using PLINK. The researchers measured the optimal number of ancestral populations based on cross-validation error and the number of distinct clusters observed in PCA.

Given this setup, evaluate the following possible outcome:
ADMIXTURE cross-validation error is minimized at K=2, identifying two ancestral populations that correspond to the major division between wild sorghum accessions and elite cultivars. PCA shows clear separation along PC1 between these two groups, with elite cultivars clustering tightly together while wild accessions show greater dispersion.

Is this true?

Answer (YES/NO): NO